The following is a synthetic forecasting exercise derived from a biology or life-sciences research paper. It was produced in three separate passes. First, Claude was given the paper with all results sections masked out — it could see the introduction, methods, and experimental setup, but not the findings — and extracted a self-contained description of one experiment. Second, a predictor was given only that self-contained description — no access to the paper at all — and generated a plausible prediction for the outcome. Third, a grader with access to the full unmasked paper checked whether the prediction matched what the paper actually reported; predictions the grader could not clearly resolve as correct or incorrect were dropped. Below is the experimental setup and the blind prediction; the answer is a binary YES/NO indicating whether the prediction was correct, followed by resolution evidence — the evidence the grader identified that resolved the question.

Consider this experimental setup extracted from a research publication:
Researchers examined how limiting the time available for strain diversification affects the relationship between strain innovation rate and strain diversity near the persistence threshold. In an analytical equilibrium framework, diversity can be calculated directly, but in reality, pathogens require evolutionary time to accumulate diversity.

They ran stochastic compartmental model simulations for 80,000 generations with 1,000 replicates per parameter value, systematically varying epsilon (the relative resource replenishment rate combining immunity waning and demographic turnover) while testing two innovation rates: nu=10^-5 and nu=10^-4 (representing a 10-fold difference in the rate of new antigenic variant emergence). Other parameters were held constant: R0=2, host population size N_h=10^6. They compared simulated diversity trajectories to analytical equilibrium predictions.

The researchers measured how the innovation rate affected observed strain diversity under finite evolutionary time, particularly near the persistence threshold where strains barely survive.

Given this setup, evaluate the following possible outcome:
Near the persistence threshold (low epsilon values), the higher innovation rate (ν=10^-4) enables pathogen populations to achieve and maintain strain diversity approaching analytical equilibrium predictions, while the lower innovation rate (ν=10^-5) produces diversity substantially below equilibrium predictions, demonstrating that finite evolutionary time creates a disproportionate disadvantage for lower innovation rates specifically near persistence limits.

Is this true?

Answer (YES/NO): YES